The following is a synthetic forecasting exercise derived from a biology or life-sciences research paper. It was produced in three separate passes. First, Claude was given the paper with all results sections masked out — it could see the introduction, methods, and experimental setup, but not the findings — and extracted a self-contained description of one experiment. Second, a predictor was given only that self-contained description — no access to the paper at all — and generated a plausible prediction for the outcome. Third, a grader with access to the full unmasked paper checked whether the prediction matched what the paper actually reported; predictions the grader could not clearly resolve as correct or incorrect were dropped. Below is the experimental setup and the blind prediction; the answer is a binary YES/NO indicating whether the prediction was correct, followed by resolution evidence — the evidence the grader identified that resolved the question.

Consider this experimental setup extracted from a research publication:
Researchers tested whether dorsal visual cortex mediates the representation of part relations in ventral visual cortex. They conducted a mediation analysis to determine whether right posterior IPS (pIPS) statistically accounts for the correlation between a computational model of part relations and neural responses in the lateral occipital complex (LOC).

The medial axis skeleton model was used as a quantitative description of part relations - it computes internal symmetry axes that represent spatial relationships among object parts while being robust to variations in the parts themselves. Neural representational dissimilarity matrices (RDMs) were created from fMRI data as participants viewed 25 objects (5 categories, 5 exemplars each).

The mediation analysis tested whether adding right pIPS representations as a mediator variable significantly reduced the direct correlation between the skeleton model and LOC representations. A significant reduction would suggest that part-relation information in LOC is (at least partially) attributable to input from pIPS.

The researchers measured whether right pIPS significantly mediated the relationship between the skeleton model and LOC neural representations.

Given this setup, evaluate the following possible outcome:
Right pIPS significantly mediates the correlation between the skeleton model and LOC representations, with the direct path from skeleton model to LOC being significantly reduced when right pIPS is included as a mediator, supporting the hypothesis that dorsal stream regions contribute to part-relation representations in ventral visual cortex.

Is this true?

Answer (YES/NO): YES